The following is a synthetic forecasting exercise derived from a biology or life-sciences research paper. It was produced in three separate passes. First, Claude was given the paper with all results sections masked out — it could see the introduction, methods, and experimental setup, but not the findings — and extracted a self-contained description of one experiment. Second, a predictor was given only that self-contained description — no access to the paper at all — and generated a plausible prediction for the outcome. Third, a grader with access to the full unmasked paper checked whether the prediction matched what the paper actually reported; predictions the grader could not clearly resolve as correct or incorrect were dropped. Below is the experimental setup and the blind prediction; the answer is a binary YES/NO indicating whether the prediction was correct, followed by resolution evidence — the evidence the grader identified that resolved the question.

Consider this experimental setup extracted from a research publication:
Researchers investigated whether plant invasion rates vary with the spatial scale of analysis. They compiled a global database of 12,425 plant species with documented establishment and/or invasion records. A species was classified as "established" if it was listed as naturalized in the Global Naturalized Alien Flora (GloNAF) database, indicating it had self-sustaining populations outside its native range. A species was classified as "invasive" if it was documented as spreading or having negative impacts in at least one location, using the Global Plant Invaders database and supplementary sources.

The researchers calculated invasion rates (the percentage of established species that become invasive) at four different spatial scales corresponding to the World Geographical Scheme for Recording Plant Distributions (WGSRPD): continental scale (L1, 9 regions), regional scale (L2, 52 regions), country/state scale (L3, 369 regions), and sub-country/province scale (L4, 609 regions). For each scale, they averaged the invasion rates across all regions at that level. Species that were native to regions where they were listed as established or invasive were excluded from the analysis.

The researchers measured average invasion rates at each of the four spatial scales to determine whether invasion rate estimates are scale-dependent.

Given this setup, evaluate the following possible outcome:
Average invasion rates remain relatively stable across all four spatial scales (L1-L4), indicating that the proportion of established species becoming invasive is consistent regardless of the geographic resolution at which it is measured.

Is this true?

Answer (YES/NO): NO